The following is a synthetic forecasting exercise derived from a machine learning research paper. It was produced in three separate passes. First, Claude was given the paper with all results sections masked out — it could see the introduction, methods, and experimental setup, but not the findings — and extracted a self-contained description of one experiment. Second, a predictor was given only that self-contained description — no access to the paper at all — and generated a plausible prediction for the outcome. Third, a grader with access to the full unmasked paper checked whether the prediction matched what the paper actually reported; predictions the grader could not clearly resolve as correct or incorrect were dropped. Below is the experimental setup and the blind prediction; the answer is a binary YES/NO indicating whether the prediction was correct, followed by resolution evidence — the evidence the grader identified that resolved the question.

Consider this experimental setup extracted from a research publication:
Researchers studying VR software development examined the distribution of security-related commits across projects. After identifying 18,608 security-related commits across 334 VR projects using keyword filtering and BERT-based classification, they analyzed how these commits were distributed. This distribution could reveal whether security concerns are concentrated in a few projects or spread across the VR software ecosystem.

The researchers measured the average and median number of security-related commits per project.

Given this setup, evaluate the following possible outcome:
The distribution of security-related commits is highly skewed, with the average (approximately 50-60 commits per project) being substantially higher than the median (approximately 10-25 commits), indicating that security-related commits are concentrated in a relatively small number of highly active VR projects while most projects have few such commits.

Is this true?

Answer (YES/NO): YES